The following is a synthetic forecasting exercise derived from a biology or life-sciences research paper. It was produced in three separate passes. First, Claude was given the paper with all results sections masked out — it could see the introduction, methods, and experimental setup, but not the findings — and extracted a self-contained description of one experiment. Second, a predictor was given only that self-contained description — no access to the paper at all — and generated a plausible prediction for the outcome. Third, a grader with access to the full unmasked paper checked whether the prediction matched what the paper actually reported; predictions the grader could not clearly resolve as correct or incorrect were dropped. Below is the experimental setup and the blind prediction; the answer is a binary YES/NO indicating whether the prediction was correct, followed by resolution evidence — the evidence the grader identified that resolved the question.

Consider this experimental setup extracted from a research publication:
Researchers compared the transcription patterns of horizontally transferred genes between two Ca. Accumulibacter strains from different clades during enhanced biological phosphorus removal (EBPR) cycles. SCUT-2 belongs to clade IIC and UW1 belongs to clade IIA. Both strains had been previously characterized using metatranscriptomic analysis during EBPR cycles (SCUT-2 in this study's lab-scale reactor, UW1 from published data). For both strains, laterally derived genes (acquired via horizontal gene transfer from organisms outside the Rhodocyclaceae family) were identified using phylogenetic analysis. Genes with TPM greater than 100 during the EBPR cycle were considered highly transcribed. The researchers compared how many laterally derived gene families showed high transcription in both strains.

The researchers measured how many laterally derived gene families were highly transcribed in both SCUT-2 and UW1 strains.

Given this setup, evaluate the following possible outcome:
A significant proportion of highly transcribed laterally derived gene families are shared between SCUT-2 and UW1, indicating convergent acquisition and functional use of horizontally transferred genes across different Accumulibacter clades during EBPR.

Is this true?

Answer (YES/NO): YES